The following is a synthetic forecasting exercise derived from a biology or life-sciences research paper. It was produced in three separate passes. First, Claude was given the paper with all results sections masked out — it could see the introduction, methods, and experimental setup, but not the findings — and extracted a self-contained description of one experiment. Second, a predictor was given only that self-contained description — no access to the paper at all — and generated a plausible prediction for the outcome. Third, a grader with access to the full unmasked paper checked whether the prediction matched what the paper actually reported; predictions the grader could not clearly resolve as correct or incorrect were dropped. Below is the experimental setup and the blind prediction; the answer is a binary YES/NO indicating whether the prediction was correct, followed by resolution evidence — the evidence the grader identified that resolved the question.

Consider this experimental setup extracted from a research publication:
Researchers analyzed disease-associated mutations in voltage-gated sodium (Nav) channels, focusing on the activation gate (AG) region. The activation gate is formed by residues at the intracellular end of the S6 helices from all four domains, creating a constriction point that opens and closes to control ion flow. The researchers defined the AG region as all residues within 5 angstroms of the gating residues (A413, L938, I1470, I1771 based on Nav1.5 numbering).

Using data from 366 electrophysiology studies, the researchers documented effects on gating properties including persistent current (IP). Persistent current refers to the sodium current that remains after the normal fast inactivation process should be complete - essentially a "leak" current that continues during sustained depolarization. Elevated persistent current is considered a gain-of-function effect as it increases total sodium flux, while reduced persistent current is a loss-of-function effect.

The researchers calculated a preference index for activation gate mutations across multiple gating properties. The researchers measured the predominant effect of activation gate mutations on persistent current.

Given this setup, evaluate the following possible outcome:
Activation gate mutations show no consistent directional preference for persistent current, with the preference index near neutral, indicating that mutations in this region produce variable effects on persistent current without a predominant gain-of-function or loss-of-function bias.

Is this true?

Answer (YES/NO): NO